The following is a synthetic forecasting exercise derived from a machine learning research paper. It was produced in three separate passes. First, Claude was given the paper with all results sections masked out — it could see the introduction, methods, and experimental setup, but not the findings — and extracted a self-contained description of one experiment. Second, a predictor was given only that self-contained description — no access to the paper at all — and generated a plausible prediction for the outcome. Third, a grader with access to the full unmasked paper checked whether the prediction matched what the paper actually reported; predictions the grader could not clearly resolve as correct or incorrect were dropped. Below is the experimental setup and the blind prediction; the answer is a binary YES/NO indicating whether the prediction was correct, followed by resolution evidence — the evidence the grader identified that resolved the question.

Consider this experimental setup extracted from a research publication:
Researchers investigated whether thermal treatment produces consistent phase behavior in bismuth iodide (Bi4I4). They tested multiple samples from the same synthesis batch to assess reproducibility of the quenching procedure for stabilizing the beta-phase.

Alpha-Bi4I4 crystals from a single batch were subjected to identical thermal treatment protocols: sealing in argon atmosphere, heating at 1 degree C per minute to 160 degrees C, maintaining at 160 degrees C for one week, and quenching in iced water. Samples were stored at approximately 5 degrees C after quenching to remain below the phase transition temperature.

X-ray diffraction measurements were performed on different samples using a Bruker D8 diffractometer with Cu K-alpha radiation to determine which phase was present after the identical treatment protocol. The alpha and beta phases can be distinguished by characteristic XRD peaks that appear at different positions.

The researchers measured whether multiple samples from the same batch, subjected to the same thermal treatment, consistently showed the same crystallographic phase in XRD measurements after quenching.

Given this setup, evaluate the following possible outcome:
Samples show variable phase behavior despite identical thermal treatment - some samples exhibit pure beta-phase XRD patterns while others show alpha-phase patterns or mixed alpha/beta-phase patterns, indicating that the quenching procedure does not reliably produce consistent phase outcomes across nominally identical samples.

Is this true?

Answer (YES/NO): YES